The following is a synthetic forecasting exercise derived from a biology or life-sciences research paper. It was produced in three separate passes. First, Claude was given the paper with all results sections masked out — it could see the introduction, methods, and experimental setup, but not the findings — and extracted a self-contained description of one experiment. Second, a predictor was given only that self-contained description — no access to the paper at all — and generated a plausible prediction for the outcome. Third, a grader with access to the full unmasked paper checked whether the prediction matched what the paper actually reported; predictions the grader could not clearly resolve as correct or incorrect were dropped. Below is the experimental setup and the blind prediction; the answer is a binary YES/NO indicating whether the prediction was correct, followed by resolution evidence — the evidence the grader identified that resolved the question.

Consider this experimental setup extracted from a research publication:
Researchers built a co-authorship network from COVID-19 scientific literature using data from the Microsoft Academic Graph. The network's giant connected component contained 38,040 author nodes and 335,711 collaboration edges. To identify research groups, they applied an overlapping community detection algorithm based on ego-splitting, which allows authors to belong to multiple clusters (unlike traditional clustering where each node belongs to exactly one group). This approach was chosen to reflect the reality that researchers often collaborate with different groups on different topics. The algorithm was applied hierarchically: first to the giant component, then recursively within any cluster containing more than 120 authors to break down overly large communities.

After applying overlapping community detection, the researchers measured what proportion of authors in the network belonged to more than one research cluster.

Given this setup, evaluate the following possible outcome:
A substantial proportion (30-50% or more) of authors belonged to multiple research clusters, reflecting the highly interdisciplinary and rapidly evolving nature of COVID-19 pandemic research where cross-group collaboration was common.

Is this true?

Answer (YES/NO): NO